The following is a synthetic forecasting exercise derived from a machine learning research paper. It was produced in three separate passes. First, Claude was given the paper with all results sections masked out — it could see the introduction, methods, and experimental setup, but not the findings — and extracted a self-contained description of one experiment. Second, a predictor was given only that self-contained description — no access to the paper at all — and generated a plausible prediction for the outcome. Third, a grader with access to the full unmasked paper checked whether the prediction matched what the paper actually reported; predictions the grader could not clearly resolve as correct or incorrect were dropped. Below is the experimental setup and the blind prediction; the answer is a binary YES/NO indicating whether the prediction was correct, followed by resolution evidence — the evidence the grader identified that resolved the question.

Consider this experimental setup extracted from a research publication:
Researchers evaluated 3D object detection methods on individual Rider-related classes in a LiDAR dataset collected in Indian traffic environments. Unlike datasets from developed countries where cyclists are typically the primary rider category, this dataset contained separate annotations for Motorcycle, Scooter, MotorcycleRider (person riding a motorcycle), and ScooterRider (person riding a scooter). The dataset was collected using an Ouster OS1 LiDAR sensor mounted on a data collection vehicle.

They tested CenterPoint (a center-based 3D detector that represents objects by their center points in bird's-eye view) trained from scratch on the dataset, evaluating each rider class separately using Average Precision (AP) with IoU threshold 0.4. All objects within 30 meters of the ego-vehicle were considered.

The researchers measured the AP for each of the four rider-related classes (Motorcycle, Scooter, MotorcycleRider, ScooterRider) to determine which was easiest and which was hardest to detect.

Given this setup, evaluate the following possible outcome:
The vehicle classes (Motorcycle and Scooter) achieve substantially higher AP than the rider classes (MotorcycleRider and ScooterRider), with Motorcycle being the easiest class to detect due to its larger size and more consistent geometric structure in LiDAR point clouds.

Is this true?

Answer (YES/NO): NO